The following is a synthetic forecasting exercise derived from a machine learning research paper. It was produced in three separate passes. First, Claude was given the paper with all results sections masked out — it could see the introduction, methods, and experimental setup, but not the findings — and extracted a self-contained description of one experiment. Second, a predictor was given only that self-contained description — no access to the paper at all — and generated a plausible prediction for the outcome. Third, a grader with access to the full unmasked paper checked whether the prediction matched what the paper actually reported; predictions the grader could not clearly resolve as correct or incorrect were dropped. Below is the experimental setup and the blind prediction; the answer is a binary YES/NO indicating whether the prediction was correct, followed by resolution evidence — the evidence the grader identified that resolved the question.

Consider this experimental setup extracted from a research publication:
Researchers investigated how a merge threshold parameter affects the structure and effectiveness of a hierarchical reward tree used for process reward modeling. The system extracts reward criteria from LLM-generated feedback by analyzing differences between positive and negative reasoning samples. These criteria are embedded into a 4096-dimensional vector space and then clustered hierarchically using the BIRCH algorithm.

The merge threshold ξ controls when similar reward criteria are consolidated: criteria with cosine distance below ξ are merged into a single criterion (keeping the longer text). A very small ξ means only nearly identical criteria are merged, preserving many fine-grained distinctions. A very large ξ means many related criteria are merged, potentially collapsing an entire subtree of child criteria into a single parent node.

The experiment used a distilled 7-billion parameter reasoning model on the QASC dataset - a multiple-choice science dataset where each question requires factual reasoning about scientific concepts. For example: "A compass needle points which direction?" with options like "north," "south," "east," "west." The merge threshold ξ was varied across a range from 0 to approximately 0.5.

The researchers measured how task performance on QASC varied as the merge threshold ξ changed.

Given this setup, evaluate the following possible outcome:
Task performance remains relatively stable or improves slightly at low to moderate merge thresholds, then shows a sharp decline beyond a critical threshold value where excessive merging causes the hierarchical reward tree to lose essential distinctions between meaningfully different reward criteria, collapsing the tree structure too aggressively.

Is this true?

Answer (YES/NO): NO